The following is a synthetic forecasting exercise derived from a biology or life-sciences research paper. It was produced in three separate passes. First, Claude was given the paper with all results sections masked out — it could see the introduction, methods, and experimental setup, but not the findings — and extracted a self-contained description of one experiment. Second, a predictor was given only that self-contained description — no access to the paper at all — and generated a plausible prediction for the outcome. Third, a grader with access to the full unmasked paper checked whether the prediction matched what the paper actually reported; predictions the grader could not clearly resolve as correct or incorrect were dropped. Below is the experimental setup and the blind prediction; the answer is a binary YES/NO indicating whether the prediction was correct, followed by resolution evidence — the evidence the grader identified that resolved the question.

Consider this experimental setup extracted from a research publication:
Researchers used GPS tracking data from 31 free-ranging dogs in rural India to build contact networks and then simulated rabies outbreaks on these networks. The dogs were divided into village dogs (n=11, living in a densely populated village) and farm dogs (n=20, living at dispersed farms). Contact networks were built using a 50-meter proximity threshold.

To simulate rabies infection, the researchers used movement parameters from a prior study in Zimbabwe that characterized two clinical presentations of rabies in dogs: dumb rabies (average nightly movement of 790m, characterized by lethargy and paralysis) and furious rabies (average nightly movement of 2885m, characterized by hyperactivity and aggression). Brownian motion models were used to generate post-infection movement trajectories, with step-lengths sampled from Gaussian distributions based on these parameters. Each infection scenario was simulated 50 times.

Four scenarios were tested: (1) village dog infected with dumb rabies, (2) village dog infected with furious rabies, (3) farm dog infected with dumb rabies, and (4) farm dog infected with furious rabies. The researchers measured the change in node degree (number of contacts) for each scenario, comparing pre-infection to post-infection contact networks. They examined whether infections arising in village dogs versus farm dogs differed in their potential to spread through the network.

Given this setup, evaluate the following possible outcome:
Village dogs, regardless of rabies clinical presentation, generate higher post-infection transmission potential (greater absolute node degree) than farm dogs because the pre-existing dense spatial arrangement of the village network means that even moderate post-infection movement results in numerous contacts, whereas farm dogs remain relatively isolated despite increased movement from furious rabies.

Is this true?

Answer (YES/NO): YES